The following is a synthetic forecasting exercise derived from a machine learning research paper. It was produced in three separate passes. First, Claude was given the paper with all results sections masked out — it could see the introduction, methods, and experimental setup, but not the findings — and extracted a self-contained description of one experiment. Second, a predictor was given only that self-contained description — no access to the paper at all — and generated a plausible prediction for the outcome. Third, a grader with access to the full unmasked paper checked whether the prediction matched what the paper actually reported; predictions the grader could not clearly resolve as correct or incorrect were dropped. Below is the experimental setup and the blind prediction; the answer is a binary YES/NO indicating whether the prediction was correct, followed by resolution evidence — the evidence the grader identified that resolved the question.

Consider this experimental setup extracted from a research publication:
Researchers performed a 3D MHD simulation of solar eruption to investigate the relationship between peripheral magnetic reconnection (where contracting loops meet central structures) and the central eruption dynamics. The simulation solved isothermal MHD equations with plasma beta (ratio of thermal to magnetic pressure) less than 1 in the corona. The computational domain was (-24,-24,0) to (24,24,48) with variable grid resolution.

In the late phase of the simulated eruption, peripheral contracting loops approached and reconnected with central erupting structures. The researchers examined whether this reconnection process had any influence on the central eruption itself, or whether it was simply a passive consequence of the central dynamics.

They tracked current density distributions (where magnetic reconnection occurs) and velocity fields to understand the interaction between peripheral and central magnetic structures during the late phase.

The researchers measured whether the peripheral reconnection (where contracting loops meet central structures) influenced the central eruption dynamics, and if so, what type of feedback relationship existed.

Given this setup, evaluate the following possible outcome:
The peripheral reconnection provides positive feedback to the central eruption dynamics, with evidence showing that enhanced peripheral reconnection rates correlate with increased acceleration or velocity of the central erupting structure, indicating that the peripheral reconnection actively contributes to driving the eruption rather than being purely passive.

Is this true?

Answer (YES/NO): NO